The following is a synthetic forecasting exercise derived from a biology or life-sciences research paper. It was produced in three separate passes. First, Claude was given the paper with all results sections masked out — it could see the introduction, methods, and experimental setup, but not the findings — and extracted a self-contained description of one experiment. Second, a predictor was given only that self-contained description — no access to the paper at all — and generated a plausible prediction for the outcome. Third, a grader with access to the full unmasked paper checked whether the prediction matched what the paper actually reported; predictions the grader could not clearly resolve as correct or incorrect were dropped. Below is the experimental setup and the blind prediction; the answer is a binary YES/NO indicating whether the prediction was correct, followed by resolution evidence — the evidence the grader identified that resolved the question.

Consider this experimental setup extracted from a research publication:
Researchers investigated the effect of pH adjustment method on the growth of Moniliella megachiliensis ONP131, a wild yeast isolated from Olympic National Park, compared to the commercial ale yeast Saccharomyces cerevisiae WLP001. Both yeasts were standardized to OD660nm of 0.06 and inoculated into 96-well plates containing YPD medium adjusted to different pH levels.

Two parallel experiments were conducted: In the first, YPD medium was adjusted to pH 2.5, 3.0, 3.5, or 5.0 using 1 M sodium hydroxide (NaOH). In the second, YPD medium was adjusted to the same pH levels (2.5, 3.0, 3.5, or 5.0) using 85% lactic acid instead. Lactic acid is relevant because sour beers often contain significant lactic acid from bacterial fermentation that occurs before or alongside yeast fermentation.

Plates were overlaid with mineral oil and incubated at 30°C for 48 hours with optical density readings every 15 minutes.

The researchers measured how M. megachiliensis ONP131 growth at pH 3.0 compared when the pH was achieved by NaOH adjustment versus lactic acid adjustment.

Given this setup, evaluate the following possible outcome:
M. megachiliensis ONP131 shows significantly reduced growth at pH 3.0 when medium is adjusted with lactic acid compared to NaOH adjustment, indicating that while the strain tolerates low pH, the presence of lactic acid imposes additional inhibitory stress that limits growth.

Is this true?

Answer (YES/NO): YES